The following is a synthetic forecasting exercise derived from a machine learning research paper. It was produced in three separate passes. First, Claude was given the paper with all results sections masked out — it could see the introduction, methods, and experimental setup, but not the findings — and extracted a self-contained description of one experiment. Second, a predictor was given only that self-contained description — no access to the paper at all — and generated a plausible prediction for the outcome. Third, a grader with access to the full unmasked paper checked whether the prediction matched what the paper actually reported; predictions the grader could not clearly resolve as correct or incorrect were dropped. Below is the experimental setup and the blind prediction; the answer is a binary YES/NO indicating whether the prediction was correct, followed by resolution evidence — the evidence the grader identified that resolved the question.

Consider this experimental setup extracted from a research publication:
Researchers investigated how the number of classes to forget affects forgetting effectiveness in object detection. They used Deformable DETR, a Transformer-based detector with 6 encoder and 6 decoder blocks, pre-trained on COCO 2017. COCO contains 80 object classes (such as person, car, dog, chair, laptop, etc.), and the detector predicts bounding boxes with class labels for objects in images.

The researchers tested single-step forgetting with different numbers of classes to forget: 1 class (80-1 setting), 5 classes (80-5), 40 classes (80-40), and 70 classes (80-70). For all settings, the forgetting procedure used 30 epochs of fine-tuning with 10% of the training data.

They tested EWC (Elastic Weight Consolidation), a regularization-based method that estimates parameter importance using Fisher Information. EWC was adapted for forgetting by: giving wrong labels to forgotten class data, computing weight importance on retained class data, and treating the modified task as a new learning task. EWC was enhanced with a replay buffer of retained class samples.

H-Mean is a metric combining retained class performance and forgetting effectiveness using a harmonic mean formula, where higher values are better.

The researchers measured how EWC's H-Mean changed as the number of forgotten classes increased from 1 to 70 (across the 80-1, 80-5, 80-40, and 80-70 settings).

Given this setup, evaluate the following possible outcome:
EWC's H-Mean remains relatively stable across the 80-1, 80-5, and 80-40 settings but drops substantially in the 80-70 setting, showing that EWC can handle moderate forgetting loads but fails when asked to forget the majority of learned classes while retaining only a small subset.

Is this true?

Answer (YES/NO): NO